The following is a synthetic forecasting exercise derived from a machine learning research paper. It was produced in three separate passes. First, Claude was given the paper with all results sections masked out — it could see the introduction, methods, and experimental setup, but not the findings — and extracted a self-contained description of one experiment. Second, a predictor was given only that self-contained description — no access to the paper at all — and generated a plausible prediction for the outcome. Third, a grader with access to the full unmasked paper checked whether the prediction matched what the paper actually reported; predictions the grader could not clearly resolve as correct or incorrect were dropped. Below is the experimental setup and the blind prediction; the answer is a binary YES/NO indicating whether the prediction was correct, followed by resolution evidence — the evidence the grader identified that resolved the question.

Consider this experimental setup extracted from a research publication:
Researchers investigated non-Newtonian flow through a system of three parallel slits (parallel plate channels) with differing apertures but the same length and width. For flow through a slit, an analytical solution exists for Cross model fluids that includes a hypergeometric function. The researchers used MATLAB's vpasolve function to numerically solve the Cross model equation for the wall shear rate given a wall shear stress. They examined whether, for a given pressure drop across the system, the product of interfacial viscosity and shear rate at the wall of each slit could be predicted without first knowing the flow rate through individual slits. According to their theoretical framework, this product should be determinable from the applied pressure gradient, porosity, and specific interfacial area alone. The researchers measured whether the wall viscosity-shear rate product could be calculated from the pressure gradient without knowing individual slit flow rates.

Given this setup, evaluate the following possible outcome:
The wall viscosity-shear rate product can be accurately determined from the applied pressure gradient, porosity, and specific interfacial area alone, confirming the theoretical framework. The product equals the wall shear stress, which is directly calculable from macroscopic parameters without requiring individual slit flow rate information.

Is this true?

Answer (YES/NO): YES